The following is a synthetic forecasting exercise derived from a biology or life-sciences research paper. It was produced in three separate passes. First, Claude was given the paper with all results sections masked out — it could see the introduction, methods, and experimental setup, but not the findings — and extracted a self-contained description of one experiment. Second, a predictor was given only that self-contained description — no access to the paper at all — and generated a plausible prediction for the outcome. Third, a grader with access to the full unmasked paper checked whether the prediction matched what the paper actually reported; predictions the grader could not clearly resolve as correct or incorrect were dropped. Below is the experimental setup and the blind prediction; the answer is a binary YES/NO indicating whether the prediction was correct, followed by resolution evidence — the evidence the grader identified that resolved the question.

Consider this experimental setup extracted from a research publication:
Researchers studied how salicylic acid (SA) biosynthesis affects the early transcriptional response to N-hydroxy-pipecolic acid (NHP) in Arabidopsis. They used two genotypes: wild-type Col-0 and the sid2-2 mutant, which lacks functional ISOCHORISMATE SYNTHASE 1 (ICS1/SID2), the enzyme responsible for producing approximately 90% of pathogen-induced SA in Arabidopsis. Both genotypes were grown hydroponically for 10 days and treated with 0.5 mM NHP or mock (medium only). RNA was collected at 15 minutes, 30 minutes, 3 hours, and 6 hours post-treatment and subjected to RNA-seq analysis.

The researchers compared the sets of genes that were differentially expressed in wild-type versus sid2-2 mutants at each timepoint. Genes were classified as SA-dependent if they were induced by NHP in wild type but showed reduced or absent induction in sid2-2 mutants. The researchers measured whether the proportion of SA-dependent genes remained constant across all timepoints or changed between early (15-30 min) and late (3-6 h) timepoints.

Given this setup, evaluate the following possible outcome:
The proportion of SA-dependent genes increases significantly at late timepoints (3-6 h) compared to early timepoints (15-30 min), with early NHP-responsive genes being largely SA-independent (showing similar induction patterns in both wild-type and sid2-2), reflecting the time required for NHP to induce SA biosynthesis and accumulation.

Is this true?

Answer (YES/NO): NO